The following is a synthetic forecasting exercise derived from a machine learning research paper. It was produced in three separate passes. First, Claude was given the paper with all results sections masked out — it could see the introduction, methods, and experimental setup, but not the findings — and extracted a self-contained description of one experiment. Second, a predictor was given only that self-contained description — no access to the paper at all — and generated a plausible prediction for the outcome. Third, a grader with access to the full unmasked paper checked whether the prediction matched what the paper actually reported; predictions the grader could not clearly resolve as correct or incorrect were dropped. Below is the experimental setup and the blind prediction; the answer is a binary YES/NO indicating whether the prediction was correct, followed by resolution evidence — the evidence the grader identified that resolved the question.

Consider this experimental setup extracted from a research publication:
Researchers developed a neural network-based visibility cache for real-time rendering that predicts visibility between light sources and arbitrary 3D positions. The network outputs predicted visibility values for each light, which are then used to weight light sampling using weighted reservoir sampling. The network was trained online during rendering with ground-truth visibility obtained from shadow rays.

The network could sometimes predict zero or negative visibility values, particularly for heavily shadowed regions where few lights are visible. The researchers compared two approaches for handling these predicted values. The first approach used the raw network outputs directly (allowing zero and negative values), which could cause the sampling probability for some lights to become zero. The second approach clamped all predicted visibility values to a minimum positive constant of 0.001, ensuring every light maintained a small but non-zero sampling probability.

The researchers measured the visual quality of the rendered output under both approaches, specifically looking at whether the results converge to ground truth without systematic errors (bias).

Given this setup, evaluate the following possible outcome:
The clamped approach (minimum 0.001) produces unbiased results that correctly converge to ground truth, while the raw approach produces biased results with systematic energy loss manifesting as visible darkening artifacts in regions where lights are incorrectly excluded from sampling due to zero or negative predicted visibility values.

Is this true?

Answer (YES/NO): NO